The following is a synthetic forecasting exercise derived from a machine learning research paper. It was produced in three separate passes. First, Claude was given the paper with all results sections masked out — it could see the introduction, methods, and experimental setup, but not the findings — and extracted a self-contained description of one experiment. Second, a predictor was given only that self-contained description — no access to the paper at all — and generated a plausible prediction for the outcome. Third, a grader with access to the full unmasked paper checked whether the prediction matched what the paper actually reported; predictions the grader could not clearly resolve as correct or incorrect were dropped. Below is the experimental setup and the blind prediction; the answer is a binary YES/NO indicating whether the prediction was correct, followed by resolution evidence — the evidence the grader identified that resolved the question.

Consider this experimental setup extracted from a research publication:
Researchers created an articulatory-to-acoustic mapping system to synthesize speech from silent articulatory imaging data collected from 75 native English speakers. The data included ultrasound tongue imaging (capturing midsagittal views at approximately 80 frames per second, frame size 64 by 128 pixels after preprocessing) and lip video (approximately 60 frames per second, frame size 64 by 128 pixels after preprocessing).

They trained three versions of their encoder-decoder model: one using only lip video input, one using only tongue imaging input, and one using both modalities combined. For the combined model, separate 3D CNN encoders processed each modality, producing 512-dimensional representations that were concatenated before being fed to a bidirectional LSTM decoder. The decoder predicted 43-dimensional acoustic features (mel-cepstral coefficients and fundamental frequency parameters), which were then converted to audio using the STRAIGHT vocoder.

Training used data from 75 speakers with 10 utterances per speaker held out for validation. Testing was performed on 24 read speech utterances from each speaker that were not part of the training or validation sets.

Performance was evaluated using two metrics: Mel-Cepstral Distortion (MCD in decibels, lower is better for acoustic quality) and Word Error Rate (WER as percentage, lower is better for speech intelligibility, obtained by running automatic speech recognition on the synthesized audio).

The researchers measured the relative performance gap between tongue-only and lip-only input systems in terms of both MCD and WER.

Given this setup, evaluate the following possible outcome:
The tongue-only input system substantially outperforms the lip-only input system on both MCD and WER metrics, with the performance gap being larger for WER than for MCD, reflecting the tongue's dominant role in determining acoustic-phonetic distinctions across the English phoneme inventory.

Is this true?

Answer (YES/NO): YES